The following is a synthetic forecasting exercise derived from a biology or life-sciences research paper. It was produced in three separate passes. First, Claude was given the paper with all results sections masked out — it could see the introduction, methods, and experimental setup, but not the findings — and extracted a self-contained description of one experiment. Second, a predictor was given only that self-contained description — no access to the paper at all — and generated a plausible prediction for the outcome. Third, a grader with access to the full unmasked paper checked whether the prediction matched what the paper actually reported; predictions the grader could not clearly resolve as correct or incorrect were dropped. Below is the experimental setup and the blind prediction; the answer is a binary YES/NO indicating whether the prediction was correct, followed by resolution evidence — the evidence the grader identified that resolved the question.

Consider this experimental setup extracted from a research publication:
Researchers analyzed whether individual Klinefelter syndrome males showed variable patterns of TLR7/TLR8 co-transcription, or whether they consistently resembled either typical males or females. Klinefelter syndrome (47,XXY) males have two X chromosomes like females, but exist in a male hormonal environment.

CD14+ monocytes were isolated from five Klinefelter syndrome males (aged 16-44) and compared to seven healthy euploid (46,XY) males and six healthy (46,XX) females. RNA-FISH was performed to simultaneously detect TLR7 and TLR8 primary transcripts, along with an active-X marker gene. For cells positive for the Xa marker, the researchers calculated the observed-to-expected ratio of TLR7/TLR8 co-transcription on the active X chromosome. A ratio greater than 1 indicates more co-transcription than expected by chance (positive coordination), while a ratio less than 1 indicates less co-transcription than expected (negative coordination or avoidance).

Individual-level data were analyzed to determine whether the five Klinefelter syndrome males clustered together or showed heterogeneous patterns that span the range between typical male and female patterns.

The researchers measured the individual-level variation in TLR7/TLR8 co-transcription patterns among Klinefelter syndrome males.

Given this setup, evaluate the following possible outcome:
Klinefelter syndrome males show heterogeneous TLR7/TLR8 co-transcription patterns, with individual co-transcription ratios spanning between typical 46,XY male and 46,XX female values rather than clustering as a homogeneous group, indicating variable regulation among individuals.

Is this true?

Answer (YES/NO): YES